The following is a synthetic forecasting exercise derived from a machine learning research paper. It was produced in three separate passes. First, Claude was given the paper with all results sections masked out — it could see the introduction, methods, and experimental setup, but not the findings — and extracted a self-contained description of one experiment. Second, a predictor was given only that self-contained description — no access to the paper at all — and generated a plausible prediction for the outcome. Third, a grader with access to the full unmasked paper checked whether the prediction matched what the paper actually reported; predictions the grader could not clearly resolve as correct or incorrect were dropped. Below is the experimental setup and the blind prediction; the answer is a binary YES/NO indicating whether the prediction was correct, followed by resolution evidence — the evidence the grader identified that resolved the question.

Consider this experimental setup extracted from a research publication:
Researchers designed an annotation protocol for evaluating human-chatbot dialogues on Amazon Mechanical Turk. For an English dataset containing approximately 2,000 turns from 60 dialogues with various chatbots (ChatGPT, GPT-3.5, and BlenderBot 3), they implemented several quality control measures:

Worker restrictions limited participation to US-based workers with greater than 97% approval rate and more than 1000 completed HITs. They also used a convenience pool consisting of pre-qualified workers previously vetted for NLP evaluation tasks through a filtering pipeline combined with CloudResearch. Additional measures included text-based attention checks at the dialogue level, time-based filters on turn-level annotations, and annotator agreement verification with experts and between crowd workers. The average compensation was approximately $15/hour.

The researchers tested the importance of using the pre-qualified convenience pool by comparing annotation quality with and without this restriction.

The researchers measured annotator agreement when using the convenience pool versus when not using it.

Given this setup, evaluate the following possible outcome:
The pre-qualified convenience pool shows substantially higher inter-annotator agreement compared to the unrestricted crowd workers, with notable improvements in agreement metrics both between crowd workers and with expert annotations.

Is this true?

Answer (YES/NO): NO